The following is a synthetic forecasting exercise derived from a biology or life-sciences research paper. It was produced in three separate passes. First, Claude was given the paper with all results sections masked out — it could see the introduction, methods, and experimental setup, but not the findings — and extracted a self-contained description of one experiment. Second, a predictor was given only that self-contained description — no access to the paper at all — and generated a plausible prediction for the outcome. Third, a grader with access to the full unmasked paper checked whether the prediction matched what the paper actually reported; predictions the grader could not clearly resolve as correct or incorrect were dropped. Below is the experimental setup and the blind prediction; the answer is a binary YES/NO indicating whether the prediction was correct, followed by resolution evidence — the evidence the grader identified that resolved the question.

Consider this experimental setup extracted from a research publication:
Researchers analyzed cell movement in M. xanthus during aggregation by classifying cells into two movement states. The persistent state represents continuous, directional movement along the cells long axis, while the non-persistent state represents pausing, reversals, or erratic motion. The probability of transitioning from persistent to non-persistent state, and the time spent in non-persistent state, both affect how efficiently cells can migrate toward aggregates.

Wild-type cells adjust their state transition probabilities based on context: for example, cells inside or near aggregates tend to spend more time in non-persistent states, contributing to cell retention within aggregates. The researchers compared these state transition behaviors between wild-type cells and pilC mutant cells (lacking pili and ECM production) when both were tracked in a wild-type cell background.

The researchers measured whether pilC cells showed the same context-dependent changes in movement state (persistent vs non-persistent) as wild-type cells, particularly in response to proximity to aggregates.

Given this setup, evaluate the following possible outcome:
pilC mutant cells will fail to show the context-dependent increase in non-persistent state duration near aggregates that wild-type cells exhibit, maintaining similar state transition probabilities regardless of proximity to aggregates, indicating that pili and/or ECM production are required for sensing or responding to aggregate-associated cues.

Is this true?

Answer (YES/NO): NO